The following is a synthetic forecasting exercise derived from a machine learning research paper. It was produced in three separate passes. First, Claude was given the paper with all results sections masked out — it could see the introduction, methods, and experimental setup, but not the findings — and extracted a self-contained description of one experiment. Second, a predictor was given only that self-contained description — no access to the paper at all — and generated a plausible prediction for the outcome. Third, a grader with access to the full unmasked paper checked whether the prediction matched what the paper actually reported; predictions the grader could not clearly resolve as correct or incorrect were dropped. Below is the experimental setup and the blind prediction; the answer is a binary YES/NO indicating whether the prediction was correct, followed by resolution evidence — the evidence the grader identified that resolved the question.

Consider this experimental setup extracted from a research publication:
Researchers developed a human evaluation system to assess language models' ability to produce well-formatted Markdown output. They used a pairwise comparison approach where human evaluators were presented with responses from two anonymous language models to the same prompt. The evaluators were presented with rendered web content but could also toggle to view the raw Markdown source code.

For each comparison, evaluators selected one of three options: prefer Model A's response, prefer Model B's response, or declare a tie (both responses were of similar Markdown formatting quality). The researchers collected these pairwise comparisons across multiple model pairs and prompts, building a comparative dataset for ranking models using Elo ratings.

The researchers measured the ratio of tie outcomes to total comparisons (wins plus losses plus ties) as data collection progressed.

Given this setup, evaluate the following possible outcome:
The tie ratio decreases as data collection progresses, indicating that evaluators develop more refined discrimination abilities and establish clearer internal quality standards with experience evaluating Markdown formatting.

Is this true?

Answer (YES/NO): NO